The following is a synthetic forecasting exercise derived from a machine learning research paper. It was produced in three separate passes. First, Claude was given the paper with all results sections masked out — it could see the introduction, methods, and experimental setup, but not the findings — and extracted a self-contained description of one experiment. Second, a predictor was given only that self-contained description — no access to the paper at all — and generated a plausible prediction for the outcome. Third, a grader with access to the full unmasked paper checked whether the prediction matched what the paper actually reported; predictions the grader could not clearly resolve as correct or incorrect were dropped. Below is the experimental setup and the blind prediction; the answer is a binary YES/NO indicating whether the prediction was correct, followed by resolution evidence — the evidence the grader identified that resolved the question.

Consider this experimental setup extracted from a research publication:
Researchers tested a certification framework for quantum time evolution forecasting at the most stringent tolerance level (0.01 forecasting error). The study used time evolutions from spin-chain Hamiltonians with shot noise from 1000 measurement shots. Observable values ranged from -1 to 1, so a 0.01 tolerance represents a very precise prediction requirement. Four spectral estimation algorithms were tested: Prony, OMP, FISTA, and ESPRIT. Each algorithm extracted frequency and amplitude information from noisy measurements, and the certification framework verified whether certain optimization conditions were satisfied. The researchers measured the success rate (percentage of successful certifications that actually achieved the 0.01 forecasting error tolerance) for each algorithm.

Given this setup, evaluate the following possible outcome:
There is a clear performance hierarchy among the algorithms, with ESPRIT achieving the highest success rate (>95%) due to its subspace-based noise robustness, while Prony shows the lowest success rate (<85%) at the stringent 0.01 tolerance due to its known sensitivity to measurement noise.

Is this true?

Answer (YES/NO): NO